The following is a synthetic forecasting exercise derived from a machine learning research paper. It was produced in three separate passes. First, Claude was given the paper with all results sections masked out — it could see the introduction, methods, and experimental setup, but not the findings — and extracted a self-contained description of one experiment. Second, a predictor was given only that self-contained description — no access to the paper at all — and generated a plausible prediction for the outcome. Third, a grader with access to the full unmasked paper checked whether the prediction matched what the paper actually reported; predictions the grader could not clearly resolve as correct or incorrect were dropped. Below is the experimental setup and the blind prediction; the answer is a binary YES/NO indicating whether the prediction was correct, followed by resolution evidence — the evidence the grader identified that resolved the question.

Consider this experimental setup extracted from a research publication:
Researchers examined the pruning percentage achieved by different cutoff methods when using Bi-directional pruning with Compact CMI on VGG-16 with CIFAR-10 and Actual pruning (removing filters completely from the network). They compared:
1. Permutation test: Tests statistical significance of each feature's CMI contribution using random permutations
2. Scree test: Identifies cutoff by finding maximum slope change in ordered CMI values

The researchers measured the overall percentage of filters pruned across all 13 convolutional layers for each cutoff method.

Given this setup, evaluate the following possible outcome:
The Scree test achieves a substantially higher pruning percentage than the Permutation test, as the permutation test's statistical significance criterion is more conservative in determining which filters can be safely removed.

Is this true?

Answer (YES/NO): NO